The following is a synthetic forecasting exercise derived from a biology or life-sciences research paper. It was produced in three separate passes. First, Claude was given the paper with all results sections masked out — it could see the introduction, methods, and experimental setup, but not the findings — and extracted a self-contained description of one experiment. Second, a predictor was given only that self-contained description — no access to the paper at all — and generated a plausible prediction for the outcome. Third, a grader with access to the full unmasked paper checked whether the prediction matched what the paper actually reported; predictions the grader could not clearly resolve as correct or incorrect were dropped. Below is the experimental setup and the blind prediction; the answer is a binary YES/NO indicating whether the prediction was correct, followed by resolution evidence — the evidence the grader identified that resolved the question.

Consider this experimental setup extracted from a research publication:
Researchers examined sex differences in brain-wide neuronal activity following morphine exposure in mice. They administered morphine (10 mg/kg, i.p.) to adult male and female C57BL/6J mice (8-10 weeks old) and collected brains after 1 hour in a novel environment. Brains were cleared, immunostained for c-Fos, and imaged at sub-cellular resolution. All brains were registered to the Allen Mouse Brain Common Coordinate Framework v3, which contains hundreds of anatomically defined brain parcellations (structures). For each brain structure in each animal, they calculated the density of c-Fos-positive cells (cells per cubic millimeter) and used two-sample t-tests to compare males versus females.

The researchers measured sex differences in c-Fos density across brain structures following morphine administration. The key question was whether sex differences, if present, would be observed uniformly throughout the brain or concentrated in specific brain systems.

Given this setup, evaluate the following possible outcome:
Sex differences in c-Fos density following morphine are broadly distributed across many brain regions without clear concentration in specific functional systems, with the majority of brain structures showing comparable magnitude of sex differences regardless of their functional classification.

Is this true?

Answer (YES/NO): NO